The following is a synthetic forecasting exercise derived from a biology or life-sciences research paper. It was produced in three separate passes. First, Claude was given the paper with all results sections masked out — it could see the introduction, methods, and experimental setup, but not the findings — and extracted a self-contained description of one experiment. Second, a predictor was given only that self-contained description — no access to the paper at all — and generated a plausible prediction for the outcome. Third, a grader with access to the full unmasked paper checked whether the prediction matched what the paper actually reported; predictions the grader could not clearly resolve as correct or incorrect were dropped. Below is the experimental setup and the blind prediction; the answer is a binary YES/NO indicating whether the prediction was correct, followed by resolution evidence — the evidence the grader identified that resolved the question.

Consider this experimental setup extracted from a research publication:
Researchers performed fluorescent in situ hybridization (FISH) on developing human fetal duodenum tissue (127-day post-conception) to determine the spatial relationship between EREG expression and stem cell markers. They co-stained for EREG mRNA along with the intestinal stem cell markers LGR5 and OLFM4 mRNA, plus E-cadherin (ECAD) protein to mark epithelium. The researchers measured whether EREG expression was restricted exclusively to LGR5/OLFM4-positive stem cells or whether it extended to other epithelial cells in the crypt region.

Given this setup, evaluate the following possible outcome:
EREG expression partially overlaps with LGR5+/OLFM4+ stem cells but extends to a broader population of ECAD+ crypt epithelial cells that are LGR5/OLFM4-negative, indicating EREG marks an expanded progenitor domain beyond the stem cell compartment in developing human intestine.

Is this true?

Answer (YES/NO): YES